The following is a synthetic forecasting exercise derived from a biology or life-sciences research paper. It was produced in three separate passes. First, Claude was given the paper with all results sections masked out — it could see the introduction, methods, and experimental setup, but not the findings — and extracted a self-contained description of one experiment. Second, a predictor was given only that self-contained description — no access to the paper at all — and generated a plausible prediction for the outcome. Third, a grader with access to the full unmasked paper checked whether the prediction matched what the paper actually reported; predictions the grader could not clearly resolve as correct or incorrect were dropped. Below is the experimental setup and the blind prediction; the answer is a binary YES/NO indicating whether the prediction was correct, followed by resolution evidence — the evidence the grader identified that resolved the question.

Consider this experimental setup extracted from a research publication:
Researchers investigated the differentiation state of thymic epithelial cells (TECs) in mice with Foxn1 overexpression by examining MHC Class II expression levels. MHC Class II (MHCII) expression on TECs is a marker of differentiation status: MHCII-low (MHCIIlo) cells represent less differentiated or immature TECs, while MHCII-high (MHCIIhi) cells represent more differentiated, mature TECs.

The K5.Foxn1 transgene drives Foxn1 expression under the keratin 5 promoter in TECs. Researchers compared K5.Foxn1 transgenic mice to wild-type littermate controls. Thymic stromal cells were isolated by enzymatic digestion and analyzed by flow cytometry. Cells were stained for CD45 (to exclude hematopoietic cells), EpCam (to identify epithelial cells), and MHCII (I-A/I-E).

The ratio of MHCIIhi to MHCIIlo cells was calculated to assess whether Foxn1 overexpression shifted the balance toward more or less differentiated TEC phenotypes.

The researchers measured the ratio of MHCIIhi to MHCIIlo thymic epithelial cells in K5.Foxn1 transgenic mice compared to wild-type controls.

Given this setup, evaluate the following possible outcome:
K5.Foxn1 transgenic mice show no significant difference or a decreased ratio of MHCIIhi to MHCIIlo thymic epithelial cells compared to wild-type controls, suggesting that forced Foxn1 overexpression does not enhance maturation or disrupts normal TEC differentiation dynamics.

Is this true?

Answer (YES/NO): NO